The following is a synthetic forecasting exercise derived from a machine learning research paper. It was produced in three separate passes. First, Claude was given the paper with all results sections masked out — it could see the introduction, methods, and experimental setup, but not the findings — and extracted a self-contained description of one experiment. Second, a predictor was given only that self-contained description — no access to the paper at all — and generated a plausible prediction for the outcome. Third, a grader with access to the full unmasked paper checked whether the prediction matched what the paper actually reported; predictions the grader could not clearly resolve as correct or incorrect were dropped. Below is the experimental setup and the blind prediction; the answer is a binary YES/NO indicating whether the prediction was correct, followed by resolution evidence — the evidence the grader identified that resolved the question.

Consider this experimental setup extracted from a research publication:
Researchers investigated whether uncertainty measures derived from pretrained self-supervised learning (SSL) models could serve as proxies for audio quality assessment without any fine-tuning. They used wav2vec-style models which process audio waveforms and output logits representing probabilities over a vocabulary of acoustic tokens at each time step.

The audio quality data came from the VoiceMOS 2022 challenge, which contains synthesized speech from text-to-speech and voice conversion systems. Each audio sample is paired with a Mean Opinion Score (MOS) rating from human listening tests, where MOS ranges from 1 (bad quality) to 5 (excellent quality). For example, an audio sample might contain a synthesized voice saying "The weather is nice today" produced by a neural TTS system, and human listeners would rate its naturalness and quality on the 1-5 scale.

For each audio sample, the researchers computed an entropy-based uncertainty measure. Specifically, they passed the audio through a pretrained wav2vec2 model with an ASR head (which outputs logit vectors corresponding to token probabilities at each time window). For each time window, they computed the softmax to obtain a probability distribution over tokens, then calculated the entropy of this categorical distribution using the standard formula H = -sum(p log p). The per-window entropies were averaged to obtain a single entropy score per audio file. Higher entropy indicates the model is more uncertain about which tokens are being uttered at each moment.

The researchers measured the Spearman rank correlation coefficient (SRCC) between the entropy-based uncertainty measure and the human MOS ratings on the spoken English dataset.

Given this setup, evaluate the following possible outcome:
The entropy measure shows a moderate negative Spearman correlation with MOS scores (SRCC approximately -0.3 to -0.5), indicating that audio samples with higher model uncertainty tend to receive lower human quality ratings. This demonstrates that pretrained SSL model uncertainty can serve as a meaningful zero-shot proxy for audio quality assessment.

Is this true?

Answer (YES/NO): NO